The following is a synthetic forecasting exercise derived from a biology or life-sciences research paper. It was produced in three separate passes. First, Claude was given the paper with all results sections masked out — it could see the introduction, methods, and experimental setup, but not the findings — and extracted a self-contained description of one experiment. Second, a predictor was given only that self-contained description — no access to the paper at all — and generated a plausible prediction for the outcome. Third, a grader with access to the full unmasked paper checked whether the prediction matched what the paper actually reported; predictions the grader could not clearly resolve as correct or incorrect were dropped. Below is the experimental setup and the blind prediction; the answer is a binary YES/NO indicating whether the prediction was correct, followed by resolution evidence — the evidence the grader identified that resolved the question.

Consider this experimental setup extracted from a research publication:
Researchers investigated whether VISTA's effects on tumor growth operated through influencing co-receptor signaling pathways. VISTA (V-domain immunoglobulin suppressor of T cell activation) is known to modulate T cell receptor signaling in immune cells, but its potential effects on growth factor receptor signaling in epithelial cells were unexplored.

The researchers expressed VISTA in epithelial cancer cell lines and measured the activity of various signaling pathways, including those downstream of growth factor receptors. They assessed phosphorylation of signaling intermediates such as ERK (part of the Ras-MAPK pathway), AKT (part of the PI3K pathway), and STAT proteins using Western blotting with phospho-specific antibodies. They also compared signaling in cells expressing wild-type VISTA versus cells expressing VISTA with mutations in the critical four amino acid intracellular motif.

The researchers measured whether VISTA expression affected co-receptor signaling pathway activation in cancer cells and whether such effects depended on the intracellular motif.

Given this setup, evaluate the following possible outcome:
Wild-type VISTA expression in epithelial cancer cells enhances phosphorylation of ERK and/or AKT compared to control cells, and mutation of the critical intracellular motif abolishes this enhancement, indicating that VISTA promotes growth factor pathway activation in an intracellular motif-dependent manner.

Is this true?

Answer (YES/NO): NO